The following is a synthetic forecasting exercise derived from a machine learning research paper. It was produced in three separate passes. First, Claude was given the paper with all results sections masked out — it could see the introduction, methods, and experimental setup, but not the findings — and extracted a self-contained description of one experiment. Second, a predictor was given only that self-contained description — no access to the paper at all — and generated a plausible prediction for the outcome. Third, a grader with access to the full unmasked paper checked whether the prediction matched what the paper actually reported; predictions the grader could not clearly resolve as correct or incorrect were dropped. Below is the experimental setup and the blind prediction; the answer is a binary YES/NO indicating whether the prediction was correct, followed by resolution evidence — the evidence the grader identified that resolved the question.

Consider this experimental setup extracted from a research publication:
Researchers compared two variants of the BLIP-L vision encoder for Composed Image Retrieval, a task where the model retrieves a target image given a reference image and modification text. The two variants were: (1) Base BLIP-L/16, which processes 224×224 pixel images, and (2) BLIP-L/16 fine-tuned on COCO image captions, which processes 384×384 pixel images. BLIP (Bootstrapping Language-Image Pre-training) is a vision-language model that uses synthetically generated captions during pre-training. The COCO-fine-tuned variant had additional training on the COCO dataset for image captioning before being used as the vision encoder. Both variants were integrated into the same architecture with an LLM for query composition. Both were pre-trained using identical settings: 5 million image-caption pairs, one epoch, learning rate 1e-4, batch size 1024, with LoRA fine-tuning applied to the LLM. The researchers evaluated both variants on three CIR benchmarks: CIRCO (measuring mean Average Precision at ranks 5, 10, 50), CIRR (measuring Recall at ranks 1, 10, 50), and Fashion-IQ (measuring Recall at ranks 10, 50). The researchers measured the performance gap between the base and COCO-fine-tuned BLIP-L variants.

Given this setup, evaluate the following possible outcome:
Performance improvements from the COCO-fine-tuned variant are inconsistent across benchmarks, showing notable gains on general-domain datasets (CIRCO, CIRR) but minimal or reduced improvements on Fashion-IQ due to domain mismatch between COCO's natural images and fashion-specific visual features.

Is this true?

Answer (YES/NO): NO